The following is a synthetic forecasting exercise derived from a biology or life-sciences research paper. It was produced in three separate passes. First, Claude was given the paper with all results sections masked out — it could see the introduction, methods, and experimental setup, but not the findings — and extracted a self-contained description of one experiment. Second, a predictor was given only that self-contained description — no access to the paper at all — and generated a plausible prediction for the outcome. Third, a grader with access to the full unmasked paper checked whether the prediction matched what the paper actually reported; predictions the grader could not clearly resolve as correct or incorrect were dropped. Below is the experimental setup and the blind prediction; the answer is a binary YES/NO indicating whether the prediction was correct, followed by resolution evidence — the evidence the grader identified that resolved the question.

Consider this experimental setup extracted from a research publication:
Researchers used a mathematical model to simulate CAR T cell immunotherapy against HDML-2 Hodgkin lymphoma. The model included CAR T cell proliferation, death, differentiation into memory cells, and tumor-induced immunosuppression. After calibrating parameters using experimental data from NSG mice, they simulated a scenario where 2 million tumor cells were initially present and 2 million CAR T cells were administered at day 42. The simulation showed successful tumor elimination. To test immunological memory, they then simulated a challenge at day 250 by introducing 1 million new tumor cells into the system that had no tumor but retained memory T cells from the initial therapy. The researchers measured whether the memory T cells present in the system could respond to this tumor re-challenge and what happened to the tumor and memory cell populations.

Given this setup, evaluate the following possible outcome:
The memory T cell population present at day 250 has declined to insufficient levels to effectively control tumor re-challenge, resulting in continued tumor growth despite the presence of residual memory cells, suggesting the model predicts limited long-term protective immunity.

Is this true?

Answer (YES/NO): NO